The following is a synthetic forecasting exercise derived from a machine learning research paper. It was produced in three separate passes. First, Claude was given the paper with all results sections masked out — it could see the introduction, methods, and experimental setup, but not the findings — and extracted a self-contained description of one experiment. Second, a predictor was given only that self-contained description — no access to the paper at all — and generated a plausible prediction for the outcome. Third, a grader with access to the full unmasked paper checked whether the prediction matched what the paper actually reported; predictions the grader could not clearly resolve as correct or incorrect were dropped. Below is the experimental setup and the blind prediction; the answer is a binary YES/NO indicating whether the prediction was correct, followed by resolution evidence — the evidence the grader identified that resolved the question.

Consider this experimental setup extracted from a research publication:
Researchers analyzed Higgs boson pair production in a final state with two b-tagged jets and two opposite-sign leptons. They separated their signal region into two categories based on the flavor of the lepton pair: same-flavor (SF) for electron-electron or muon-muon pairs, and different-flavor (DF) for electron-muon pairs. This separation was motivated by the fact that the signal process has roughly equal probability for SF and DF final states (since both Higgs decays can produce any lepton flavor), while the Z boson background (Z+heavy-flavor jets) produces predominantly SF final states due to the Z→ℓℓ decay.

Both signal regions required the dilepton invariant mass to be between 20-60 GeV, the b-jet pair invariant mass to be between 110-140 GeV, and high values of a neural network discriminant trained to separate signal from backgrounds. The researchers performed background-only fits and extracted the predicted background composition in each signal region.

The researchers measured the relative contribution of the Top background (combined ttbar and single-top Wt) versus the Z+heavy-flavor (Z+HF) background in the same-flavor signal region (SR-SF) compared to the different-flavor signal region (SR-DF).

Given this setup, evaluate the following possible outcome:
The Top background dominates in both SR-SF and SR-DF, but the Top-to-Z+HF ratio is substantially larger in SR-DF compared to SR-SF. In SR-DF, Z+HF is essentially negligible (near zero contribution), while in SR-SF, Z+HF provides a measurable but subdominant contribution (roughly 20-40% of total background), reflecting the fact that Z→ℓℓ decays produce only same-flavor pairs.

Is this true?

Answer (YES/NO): NO